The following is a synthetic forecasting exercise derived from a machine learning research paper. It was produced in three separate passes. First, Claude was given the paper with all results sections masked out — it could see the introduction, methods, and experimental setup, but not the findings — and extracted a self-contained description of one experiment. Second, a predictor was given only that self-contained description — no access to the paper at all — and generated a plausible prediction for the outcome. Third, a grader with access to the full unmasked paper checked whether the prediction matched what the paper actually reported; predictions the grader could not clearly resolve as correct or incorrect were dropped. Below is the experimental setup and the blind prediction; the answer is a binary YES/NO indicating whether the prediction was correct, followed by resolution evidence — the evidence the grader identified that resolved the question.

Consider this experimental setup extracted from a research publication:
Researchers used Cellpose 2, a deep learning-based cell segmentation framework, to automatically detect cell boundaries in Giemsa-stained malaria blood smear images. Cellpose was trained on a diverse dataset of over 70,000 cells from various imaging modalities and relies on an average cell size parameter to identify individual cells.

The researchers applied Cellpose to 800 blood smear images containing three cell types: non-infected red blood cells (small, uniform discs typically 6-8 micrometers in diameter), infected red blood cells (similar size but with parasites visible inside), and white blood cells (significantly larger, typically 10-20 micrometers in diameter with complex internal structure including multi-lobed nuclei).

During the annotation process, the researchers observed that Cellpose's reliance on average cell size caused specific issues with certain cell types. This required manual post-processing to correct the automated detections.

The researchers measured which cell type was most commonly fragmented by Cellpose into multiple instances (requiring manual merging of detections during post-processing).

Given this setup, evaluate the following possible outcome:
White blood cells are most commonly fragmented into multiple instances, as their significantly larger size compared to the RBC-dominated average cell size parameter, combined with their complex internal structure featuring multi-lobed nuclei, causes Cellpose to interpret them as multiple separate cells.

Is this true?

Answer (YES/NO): YES